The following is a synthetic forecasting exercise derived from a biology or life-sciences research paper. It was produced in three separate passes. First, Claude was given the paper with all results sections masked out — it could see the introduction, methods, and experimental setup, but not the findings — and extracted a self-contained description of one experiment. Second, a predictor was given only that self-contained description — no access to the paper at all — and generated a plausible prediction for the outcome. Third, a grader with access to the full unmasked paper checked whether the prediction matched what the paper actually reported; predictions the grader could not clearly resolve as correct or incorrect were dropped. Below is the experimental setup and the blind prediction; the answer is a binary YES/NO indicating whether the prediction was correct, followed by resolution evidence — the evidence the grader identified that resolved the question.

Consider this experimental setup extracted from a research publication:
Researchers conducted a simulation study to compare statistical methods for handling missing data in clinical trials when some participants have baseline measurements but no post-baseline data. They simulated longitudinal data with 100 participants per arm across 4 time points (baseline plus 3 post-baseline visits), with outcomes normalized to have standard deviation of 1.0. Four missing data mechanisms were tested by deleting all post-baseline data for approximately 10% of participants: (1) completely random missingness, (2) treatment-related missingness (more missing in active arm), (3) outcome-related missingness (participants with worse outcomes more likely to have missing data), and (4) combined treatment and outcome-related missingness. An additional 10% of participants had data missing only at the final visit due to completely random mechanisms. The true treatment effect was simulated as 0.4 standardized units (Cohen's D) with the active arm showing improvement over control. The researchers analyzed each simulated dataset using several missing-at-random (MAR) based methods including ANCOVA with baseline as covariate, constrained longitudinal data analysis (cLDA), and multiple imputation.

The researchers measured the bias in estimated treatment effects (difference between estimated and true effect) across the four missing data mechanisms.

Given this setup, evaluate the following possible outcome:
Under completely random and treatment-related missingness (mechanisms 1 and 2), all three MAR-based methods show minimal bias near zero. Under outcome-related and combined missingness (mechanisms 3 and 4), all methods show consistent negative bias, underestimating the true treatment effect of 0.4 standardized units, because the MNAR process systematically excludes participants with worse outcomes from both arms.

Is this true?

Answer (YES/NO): NO